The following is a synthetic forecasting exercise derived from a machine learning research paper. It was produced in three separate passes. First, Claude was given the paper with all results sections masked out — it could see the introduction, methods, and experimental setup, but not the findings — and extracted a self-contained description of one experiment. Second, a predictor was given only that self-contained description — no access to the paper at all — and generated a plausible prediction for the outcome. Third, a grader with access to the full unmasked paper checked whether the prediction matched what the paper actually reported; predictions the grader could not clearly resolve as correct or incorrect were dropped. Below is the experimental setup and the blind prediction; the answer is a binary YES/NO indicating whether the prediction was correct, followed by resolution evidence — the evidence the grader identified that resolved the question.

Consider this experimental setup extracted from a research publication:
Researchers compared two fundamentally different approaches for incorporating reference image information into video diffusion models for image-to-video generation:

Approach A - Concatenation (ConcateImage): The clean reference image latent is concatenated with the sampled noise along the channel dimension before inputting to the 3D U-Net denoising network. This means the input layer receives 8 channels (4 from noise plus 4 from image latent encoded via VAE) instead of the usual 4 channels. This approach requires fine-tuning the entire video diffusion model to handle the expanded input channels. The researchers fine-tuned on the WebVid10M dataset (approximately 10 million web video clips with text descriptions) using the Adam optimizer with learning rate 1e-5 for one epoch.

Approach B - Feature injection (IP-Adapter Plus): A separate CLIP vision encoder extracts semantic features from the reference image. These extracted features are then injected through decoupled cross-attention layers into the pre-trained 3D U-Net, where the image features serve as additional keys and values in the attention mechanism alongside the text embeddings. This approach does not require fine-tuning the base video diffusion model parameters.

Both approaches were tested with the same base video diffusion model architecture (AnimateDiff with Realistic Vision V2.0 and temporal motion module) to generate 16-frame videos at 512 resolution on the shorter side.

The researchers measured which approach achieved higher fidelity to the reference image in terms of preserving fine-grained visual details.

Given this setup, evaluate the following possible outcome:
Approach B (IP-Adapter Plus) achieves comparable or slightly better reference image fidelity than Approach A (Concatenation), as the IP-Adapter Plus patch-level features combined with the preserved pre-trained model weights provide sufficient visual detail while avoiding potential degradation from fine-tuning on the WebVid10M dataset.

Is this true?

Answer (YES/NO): NO